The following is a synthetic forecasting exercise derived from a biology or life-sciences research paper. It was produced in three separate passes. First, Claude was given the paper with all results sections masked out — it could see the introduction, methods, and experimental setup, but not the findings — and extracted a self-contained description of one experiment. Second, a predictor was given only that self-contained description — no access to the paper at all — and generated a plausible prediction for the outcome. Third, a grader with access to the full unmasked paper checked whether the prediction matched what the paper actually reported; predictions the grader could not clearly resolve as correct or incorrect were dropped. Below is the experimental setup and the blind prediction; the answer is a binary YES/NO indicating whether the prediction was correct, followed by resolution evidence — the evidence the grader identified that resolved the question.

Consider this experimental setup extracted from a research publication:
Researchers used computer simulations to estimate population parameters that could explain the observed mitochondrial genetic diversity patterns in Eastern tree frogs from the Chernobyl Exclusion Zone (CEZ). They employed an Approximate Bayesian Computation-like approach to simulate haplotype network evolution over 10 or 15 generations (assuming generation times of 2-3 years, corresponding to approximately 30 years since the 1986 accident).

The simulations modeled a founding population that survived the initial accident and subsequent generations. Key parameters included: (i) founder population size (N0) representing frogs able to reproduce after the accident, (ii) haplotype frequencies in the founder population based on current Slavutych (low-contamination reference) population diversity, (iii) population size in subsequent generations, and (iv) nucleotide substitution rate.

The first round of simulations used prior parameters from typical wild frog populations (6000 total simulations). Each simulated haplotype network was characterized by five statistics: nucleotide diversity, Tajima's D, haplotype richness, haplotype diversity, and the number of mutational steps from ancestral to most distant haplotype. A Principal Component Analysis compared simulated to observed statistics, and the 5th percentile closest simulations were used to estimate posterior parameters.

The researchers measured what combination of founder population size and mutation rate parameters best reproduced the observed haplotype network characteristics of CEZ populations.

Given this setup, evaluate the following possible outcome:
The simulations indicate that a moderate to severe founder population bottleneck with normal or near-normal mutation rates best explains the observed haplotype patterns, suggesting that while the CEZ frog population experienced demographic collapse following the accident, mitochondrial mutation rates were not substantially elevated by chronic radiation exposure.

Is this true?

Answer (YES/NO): NO